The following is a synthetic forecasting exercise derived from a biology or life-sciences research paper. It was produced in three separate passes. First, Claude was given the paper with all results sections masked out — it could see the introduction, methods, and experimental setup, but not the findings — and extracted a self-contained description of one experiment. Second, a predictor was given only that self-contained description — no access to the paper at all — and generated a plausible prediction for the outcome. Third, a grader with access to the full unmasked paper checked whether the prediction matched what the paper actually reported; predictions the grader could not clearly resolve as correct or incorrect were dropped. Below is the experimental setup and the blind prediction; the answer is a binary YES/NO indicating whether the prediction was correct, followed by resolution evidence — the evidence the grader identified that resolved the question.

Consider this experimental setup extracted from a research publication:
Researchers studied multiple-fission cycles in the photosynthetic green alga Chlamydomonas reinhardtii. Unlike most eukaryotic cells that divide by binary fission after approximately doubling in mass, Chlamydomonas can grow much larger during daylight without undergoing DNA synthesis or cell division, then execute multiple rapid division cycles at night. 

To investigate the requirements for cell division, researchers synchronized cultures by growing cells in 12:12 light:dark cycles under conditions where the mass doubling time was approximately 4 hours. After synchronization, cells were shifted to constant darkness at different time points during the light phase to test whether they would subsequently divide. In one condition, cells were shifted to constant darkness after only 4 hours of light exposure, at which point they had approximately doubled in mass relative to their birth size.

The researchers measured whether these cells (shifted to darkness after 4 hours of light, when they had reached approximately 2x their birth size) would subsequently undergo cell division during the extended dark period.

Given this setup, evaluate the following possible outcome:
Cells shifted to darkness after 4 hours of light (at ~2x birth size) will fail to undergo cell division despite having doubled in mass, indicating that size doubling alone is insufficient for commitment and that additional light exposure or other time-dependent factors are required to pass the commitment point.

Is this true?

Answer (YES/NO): YES